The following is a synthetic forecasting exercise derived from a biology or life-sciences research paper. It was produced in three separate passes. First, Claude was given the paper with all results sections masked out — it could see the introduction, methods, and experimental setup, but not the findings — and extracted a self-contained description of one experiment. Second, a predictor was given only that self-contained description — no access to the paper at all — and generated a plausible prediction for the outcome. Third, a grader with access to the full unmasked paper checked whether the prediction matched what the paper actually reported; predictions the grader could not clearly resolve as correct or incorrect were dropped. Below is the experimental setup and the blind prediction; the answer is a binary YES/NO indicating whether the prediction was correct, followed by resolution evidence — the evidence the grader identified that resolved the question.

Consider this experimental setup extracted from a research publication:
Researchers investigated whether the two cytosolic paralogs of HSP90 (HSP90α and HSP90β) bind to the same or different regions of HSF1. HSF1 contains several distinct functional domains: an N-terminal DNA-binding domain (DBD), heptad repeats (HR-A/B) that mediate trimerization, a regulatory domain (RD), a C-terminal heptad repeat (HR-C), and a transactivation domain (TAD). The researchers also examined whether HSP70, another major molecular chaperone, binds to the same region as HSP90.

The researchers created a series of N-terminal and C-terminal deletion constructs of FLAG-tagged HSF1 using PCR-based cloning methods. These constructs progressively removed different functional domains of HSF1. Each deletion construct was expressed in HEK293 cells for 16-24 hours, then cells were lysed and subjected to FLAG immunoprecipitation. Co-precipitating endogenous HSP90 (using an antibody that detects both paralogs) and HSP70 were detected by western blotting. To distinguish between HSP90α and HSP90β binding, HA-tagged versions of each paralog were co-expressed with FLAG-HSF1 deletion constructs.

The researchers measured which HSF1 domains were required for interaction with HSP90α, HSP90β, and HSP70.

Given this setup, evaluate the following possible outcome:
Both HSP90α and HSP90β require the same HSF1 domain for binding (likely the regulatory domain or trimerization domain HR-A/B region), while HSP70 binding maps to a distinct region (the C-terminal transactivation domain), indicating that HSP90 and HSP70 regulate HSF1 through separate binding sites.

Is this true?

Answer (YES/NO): NO